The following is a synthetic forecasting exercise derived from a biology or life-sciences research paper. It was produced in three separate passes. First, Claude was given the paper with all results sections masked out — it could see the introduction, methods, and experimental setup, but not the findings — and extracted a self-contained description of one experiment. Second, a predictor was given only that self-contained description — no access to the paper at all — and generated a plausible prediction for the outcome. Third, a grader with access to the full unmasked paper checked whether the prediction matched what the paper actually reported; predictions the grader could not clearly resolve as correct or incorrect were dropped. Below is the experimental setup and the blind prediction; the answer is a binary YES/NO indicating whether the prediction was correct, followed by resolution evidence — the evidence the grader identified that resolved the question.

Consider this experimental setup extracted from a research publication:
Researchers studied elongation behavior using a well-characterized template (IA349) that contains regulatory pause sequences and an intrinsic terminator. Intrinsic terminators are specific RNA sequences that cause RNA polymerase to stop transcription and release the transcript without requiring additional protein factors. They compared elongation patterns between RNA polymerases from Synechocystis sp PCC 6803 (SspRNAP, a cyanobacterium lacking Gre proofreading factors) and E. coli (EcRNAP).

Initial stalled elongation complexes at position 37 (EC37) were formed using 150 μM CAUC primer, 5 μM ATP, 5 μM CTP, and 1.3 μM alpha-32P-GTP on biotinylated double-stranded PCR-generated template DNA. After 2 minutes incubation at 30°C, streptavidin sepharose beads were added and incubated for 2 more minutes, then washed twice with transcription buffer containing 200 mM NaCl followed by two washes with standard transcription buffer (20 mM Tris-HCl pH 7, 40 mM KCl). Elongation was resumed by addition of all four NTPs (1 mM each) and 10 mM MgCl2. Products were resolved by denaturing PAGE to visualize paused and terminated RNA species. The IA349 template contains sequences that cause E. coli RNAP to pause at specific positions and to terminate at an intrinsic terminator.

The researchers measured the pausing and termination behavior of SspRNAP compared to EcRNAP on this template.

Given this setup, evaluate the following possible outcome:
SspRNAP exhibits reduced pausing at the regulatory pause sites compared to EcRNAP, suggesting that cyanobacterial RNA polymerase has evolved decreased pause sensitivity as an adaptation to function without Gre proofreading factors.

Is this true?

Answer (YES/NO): YES